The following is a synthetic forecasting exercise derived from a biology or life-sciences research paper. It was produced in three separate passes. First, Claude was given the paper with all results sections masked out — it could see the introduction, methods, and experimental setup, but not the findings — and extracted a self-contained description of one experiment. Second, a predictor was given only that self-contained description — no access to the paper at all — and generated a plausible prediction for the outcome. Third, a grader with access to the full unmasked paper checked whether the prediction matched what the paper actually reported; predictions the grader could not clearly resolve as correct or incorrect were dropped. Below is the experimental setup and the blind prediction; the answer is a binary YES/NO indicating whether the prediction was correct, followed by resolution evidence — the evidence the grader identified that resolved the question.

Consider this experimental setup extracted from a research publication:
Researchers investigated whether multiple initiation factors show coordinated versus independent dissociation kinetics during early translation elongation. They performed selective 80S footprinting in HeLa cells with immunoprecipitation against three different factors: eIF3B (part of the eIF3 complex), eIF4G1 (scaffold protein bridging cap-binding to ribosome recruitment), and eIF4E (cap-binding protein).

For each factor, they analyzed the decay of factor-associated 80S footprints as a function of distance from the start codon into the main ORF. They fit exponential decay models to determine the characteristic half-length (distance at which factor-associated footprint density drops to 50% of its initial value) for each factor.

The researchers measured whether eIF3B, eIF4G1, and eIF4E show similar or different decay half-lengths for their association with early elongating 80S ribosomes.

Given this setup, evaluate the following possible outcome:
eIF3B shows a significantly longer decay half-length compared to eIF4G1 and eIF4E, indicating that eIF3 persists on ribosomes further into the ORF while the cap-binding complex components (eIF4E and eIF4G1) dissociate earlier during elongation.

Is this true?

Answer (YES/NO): NO